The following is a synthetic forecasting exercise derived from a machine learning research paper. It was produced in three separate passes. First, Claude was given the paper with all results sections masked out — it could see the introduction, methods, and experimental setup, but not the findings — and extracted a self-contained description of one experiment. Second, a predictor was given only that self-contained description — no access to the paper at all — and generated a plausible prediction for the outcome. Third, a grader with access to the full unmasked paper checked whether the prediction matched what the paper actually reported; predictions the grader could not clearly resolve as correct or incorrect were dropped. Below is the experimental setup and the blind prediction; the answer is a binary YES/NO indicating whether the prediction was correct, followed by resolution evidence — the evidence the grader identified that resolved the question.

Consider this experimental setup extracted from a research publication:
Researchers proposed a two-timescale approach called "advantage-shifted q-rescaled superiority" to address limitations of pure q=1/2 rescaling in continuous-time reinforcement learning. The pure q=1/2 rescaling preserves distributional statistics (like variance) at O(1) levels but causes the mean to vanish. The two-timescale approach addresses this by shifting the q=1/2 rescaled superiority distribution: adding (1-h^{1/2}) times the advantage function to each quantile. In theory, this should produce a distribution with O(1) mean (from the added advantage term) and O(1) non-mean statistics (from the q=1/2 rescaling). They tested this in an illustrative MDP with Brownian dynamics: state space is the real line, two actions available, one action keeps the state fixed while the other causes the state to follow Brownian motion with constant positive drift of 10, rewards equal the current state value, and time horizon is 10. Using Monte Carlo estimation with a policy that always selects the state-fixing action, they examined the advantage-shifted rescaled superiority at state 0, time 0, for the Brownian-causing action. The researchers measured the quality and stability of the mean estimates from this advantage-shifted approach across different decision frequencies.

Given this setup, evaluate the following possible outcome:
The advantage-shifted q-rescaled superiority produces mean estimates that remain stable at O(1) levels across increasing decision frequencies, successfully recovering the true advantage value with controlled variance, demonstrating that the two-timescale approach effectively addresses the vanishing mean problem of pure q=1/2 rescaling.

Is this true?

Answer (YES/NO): NO